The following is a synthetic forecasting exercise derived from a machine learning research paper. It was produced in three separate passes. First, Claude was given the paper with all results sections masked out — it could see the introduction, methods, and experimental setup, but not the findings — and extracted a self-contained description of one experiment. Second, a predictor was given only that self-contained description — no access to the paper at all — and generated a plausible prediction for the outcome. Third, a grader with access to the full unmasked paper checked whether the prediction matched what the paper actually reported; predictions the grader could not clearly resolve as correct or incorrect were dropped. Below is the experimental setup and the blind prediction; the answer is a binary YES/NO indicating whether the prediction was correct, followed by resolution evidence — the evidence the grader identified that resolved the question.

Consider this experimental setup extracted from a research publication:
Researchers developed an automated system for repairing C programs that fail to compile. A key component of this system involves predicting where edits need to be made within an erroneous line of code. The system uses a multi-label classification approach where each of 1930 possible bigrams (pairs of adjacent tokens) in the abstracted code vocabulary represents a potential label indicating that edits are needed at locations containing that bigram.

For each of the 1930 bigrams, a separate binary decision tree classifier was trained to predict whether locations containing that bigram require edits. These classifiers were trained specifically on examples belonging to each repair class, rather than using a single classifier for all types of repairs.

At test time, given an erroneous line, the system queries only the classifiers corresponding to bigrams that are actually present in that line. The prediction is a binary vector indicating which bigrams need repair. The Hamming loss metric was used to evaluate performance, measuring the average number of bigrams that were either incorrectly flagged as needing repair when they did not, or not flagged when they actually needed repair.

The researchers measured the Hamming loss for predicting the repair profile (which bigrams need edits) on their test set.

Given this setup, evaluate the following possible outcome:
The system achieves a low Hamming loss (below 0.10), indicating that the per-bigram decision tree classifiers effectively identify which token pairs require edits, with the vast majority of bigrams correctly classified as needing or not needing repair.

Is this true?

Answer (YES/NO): NO